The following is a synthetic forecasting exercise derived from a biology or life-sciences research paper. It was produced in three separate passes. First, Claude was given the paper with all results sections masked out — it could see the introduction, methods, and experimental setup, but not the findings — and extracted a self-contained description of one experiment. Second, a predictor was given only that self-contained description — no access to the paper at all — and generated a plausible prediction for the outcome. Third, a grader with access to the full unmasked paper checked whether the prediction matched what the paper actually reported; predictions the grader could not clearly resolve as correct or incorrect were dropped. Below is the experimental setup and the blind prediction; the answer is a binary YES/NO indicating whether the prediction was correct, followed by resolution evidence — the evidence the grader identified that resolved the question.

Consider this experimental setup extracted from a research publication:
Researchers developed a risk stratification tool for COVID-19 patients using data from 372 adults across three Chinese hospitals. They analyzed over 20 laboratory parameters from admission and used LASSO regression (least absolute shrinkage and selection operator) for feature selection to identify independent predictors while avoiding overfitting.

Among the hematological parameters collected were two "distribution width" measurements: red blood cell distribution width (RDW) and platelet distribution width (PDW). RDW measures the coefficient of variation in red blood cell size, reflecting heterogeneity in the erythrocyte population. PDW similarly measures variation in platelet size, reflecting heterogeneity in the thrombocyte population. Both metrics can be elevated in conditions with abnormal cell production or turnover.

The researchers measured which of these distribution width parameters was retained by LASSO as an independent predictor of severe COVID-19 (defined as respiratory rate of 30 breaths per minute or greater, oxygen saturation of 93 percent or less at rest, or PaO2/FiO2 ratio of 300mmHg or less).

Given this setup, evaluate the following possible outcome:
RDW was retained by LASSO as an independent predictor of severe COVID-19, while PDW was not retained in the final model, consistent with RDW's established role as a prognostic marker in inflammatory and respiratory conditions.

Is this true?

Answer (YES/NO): YES